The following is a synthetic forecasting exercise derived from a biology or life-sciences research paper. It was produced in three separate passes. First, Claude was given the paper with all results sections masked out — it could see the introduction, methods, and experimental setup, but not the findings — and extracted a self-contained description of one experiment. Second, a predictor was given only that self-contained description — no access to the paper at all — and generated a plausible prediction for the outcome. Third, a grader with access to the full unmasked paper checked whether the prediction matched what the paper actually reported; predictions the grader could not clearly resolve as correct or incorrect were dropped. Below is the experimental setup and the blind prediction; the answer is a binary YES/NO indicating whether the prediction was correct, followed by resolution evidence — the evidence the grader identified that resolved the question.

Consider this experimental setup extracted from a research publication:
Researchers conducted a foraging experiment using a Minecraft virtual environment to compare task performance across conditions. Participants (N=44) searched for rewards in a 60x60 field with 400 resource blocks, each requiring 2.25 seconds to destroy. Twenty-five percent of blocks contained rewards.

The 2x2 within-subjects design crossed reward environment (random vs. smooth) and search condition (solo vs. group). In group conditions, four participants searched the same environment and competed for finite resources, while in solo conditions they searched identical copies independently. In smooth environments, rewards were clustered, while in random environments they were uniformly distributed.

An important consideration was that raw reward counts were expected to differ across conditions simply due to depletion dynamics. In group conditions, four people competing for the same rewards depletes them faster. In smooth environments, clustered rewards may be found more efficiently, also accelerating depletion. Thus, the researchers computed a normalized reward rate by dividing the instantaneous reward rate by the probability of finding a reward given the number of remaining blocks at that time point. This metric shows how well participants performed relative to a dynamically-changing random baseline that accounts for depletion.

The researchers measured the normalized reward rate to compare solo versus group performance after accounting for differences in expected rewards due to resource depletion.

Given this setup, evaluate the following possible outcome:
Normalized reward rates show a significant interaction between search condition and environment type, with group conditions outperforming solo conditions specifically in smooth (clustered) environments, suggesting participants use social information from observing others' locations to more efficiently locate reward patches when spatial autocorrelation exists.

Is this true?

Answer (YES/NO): NO